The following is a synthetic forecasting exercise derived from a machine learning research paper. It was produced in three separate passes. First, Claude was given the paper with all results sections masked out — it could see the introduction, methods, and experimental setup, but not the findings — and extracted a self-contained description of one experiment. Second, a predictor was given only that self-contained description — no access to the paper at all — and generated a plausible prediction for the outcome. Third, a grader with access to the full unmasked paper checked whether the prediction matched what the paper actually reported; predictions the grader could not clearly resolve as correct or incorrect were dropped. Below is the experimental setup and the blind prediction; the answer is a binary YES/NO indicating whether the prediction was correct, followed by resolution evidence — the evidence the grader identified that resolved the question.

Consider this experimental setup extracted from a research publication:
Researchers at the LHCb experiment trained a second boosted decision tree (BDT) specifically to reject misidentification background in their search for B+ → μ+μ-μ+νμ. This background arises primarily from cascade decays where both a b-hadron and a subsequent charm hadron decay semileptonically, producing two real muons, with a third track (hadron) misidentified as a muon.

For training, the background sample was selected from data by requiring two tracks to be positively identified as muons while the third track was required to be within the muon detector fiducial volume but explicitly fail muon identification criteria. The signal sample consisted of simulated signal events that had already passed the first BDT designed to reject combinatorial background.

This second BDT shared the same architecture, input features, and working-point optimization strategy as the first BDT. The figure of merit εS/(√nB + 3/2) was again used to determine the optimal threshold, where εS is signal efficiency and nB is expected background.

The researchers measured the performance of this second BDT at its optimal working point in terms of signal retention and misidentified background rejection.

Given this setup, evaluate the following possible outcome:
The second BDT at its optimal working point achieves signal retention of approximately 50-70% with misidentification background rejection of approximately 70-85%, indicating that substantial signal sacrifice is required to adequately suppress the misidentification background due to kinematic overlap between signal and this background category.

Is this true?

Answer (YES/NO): NO